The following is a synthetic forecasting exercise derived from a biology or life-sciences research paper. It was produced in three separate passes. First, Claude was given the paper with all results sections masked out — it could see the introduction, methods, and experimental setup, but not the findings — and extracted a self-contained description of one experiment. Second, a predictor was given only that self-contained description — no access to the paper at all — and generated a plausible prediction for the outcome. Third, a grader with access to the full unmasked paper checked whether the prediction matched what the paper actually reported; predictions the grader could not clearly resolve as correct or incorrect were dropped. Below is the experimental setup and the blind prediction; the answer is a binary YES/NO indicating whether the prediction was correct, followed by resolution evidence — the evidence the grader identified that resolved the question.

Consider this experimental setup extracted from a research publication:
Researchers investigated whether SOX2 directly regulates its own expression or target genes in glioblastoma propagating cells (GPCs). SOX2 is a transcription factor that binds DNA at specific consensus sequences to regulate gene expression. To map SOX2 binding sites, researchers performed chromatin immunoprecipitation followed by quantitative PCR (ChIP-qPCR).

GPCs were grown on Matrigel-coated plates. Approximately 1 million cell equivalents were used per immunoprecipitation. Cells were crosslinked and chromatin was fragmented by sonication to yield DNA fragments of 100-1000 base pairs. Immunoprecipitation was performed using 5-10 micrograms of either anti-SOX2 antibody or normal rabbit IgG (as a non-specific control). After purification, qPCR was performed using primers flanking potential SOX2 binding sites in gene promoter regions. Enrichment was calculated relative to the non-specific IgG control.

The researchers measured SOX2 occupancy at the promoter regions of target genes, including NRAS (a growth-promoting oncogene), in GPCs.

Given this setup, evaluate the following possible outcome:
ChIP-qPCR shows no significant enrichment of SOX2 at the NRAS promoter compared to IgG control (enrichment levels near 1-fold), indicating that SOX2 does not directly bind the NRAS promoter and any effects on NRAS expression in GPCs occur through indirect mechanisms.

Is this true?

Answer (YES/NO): NO